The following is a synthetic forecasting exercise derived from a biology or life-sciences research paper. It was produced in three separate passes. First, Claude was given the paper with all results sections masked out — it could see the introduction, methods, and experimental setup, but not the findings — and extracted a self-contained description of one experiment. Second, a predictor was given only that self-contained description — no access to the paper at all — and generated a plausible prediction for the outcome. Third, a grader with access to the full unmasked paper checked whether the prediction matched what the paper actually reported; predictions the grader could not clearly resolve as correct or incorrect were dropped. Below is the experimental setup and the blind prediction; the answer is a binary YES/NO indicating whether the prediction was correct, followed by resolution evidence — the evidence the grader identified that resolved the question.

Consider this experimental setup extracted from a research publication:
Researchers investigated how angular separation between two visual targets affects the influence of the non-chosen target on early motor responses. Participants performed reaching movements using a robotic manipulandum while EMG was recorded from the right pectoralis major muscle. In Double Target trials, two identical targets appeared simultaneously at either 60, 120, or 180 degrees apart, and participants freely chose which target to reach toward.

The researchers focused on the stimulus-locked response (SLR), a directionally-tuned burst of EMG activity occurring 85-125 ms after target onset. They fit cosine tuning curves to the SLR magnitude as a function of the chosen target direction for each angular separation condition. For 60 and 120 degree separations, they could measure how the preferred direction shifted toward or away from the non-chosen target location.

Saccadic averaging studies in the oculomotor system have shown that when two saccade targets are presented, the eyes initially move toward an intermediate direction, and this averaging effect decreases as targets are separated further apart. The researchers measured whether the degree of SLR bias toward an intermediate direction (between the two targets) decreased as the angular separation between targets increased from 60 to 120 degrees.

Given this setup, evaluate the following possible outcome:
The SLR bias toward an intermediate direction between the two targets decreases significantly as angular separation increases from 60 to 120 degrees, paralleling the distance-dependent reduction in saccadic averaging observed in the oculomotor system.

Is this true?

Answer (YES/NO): YES